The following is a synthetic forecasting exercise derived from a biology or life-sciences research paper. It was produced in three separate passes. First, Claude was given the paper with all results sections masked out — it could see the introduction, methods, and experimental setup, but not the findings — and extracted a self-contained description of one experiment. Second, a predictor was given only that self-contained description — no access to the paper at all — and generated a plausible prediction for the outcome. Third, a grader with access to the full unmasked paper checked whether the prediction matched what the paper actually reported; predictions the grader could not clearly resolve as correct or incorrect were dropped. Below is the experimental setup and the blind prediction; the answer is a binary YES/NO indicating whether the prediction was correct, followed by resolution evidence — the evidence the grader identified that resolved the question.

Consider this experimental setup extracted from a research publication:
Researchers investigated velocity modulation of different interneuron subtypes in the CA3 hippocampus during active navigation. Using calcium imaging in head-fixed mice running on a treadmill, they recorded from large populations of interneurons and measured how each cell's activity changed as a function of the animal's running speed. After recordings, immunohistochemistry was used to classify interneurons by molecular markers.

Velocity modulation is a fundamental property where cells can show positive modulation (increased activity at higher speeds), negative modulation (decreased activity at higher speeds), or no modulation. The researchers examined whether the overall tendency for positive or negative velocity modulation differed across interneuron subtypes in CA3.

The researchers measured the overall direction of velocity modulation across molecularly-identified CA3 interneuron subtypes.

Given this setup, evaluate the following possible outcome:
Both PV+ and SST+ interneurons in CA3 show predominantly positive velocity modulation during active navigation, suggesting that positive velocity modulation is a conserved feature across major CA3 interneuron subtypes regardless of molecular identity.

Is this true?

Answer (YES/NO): NO